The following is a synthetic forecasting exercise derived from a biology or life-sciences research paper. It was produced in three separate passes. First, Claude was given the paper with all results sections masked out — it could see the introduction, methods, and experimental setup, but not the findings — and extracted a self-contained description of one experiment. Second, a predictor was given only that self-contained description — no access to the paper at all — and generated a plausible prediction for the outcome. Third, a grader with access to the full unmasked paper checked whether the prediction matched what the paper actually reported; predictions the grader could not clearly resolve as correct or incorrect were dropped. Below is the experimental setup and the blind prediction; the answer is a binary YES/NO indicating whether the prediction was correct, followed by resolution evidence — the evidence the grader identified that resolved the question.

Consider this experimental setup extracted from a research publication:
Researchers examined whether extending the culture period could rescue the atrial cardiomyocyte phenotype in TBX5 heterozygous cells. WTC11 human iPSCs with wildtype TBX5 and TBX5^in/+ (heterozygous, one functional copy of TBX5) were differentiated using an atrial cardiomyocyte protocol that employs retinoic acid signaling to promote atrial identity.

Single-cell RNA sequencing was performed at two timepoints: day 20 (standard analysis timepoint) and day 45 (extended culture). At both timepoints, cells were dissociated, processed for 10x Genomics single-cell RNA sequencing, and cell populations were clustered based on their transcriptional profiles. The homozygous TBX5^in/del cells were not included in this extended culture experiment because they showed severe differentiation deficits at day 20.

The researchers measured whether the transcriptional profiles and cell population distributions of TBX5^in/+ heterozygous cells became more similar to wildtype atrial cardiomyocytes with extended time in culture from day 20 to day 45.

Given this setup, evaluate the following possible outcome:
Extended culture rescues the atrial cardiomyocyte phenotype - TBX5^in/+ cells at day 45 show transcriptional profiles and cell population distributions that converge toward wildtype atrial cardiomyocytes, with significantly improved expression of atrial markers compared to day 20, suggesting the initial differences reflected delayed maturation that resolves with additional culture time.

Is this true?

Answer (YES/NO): NO